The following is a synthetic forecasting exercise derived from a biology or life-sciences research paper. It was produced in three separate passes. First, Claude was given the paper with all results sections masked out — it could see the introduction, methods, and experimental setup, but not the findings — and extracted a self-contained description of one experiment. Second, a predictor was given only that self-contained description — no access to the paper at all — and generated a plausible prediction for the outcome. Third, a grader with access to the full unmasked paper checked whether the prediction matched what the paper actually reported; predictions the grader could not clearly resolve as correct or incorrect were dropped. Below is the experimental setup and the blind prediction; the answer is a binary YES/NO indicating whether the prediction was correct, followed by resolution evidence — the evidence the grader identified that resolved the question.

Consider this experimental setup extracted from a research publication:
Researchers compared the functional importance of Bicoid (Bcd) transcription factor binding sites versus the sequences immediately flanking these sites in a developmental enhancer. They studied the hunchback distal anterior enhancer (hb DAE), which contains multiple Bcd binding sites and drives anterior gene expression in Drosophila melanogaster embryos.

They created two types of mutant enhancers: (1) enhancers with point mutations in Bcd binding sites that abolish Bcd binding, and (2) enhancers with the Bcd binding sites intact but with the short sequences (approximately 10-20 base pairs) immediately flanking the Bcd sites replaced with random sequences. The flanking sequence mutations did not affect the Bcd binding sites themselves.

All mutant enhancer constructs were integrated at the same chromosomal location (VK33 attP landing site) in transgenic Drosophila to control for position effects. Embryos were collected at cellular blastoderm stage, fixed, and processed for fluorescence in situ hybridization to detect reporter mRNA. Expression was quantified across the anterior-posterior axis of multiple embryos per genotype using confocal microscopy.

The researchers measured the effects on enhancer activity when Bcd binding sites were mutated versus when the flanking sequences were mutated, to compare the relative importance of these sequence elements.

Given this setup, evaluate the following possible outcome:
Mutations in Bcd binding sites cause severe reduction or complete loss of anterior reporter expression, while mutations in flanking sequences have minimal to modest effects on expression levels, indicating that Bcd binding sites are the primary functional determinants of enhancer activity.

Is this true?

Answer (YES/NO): NO